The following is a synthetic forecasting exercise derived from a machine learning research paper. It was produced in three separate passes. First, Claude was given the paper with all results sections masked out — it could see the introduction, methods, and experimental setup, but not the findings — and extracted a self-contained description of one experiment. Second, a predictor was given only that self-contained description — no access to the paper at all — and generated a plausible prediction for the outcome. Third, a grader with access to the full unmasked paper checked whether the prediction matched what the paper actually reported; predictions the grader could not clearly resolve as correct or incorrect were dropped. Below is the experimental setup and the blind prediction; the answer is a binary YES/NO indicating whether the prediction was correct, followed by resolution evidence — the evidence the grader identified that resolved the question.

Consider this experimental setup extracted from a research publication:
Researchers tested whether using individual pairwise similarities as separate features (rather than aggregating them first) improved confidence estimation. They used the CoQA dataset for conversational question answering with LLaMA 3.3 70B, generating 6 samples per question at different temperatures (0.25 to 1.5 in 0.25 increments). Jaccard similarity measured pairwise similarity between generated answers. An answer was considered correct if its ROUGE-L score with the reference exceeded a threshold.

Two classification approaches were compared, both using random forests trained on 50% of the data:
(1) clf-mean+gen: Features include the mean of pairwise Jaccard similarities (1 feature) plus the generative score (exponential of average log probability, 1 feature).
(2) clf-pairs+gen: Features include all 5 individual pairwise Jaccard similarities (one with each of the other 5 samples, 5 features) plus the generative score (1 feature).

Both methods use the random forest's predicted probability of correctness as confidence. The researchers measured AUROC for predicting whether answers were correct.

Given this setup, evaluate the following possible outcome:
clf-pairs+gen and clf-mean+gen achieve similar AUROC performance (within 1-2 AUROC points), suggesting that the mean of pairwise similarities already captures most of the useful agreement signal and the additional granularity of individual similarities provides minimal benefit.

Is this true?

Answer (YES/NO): NO